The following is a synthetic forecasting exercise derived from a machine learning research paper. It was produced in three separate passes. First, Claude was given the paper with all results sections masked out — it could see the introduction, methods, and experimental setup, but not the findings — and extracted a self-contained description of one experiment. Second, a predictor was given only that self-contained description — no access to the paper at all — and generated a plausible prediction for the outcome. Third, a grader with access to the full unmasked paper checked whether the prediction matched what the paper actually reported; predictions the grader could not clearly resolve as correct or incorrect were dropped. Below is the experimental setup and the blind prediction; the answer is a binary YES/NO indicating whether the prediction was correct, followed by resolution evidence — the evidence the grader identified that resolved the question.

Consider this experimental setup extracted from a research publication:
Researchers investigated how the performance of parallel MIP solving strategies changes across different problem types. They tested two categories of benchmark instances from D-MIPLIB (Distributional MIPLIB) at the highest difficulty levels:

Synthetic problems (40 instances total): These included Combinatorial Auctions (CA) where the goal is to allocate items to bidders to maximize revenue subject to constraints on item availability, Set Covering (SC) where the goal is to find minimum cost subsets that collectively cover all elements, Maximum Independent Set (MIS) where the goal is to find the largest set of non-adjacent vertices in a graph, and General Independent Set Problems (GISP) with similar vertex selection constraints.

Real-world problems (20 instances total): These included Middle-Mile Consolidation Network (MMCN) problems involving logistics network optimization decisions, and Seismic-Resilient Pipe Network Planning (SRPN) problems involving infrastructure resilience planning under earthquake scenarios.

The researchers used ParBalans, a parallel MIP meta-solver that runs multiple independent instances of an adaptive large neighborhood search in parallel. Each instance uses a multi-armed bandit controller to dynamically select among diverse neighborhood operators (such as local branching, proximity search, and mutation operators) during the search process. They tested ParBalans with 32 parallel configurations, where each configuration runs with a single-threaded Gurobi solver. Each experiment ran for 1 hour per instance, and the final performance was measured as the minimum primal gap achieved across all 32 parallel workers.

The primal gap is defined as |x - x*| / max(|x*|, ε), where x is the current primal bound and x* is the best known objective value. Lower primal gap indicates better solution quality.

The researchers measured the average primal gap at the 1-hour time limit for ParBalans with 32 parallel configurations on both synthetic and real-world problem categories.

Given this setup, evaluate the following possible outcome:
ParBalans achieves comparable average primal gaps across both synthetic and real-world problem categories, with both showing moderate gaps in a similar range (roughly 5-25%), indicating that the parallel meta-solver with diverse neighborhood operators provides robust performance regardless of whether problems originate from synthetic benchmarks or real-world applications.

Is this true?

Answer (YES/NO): NO